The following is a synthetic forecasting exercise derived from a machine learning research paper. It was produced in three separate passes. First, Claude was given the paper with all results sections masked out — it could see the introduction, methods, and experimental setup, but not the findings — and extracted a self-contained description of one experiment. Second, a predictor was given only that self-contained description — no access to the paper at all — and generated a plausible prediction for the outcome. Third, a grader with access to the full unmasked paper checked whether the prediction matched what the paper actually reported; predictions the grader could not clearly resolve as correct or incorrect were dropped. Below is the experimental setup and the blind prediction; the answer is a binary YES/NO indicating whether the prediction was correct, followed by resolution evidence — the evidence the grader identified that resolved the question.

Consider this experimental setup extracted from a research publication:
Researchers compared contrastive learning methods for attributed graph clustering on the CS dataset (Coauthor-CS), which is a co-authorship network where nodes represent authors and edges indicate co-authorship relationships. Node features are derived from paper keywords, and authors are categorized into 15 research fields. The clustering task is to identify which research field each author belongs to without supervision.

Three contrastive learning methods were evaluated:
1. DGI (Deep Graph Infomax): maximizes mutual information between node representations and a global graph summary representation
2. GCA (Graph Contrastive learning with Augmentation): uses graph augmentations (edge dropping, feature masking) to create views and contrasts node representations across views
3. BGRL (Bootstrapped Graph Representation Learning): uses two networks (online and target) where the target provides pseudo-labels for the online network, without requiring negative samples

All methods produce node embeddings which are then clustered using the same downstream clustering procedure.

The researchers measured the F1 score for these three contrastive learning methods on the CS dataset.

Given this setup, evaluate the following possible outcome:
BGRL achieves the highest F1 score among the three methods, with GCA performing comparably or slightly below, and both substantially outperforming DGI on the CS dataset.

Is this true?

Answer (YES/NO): NO